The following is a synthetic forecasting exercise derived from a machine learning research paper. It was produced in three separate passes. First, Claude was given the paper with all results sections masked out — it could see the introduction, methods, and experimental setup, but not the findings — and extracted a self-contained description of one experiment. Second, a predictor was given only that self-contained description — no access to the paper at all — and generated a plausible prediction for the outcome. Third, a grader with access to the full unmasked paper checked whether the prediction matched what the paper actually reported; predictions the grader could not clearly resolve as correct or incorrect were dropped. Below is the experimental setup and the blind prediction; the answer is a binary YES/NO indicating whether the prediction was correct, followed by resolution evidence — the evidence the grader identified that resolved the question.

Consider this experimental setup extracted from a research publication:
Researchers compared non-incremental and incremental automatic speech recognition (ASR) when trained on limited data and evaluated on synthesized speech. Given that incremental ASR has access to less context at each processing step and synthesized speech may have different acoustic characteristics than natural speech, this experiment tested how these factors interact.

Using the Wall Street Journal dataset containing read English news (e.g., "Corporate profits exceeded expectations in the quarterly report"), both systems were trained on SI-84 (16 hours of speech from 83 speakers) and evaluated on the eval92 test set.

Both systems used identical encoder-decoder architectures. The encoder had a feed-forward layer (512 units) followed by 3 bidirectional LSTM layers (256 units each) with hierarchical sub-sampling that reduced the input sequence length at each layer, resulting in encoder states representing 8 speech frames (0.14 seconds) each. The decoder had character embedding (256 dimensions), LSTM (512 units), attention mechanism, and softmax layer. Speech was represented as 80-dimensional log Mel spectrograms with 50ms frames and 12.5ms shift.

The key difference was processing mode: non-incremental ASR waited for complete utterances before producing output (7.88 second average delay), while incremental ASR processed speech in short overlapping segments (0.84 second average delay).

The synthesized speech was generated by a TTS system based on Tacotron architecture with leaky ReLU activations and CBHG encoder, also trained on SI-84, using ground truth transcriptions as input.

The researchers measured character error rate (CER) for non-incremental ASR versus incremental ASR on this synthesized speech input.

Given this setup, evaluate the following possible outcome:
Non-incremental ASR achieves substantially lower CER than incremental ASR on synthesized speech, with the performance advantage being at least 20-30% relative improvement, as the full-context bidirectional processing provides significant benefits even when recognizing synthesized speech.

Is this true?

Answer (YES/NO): YES